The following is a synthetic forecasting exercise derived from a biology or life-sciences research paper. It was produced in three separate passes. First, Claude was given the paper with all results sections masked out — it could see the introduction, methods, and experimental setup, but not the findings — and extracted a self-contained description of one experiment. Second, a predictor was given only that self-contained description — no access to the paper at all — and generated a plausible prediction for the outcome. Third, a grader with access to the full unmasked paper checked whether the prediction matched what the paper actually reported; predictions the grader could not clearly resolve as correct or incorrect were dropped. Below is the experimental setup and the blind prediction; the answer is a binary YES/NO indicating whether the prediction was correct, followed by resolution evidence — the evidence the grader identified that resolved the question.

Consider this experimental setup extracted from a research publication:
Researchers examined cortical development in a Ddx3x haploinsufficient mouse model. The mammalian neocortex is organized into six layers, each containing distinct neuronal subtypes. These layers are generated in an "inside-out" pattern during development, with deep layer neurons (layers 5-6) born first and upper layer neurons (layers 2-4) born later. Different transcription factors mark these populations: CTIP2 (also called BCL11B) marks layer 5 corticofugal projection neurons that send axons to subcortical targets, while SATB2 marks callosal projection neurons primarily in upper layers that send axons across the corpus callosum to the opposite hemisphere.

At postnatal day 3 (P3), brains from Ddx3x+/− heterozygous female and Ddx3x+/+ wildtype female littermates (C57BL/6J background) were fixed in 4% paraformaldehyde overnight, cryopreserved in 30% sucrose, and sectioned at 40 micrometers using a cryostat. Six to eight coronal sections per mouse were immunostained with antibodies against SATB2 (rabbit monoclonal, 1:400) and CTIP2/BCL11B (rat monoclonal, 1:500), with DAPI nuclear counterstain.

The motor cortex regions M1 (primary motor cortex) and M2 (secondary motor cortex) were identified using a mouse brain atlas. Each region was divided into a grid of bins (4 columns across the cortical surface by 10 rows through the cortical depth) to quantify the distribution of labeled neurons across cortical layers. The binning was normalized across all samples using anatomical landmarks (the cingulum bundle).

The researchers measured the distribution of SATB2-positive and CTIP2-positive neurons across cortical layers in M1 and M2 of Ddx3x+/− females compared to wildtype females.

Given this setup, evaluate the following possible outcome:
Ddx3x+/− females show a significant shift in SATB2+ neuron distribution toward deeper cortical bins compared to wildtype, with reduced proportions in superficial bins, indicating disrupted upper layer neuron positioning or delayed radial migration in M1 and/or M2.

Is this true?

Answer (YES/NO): NO